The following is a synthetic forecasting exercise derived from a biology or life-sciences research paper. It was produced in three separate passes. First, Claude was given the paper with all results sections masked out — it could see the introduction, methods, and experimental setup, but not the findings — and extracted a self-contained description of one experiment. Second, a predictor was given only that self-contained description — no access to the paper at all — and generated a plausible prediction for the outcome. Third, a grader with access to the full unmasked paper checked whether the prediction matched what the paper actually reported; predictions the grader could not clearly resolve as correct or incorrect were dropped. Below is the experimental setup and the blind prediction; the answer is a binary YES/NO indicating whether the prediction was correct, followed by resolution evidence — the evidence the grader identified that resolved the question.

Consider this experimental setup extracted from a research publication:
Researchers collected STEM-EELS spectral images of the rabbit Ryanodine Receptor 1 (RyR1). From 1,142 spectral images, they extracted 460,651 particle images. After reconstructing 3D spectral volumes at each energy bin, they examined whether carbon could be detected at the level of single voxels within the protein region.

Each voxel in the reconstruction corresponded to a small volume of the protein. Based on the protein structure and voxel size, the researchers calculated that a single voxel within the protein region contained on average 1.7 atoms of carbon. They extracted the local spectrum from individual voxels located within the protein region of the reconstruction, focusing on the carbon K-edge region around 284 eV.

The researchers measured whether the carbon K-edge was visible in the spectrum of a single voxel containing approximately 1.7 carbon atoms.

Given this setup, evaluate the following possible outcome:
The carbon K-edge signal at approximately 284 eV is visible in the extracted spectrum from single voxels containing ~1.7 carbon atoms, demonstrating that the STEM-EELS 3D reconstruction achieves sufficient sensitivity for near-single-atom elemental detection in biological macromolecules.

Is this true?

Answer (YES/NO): YES